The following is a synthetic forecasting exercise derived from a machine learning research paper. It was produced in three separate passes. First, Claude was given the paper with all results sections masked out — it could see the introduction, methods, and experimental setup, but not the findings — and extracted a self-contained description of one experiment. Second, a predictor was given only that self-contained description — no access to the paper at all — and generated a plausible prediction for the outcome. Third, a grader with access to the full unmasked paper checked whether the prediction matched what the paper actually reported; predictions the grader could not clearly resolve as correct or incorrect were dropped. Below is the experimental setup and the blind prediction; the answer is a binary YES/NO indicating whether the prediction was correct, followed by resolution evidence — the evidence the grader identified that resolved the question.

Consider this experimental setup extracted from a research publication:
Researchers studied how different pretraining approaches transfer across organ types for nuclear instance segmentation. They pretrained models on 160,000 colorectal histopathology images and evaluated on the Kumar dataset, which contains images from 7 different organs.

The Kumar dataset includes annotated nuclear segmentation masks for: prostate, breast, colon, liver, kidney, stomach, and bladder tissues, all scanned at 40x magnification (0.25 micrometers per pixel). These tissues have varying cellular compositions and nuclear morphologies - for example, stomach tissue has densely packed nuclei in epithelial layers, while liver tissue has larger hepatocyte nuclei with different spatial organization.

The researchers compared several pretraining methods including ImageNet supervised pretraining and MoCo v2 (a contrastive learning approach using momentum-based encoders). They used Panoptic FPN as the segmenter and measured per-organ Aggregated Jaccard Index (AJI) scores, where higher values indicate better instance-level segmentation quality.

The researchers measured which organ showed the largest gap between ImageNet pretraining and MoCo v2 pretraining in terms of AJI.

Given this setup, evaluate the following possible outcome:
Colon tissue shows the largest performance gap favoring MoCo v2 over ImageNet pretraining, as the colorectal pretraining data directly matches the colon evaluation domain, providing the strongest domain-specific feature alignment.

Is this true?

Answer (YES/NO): NO